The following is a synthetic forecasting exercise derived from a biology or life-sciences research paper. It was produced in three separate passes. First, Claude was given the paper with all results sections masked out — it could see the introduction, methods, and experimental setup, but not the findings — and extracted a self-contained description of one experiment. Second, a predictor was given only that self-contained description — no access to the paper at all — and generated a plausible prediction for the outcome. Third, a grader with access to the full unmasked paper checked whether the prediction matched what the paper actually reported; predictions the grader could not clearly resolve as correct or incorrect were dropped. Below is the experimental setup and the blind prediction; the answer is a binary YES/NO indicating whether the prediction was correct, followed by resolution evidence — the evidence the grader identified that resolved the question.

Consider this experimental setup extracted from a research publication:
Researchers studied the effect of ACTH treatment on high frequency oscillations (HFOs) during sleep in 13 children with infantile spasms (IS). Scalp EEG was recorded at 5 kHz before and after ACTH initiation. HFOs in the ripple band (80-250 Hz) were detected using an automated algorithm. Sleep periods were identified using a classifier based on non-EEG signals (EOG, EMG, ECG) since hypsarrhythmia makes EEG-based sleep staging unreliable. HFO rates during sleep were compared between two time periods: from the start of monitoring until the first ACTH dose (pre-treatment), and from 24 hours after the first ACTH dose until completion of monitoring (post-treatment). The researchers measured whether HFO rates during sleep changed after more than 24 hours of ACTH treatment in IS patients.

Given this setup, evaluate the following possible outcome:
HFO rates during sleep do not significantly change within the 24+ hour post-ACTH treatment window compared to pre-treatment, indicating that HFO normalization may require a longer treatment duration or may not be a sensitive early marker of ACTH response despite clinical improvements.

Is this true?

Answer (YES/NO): NO